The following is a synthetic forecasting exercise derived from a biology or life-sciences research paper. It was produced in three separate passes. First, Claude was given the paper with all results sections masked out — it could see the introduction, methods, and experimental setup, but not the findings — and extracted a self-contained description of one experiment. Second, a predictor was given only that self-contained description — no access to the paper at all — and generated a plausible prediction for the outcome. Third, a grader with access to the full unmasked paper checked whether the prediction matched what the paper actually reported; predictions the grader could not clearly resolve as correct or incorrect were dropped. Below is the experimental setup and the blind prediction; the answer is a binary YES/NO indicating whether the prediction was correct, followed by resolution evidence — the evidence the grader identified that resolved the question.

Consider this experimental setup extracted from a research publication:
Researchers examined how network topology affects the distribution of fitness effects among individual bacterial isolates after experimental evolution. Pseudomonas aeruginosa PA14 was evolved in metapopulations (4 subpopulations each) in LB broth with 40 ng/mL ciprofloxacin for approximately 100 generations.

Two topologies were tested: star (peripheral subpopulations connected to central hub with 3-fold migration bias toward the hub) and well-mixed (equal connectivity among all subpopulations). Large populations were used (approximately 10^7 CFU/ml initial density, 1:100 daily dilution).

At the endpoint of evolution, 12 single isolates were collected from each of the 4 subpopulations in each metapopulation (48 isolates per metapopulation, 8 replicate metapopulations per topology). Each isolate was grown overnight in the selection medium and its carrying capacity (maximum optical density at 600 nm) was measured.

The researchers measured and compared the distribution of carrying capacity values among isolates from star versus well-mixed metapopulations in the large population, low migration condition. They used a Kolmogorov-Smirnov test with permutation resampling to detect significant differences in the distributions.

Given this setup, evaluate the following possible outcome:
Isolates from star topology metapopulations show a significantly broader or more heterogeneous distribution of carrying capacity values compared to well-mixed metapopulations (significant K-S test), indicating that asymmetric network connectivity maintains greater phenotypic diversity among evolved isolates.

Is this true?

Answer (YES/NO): NO